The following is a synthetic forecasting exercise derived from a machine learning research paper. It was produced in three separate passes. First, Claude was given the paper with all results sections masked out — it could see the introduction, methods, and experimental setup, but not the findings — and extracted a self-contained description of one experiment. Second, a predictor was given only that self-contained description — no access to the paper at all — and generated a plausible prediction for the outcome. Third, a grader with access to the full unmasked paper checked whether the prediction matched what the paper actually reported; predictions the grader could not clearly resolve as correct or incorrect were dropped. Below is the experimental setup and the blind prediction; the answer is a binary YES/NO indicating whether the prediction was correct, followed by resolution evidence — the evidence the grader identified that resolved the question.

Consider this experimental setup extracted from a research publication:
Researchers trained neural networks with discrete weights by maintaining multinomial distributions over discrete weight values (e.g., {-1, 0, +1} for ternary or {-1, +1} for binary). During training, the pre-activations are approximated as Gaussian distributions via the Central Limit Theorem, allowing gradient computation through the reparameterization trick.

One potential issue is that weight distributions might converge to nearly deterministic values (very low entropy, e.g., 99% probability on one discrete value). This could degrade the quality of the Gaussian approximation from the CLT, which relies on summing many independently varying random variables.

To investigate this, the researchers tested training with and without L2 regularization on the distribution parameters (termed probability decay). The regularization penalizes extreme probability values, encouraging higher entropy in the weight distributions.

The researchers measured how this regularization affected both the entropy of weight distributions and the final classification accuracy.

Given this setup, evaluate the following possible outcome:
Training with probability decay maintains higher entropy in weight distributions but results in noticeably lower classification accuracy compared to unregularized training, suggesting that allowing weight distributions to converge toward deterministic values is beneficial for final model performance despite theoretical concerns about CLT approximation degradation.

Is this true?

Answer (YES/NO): NO